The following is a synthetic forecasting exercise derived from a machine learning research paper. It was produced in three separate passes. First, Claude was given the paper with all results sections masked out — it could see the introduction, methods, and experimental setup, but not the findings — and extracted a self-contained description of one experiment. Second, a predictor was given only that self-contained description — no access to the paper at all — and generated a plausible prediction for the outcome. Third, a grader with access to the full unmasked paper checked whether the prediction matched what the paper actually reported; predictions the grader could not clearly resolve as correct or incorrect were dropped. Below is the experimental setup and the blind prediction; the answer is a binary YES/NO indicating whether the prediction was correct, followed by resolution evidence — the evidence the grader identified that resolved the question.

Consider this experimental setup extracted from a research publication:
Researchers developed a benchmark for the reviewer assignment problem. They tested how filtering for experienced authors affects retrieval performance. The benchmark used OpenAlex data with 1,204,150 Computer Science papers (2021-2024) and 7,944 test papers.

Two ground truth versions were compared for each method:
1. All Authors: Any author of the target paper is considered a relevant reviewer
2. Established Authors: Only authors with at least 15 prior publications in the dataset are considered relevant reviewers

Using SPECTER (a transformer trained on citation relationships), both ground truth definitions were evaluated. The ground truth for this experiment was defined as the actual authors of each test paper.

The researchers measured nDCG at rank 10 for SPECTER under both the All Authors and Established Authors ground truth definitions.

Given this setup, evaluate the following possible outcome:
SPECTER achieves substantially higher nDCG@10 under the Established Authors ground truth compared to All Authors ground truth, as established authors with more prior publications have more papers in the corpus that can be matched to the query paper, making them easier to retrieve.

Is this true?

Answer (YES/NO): NO